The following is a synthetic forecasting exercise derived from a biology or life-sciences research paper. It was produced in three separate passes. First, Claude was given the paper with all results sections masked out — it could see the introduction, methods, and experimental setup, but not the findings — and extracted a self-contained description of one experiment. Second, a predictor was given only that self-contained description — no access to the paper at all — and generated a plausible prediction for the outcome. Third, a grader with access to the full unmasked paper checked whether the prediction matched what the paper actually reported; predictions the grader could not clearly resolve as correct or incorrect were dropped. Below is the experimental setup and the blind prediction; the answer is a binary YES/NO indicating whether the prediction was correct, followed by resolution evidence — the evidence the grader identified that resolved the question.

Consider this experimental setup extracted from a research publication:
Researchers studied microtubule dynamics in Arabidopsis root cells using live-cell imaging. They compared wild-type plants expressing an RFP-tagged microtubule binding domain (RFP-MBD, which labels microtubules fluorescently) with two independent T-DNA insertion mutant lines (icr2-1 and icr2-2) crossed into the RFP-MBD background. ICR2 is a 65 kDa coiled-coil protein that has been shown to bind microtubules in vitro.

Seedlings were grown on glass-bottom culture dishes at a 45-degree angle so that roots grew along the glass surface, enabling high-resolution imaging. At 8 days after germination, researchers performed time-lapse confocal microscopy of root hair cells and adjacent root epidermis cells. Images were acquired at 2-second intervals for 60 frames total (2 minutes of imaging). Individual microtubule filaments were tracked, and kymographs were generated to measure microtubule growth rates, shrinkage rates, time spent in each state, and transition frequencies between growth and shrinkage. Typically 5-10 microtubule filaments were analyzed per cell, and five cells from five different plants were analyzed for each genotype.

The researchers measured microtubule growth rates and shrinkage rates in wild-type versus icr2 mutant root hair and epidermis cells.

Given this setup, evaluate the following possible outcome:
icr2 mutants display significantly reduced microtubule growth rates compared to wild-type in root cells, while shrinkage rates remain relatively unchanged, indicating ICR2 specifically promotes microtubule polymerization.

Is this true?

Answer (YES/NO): NO